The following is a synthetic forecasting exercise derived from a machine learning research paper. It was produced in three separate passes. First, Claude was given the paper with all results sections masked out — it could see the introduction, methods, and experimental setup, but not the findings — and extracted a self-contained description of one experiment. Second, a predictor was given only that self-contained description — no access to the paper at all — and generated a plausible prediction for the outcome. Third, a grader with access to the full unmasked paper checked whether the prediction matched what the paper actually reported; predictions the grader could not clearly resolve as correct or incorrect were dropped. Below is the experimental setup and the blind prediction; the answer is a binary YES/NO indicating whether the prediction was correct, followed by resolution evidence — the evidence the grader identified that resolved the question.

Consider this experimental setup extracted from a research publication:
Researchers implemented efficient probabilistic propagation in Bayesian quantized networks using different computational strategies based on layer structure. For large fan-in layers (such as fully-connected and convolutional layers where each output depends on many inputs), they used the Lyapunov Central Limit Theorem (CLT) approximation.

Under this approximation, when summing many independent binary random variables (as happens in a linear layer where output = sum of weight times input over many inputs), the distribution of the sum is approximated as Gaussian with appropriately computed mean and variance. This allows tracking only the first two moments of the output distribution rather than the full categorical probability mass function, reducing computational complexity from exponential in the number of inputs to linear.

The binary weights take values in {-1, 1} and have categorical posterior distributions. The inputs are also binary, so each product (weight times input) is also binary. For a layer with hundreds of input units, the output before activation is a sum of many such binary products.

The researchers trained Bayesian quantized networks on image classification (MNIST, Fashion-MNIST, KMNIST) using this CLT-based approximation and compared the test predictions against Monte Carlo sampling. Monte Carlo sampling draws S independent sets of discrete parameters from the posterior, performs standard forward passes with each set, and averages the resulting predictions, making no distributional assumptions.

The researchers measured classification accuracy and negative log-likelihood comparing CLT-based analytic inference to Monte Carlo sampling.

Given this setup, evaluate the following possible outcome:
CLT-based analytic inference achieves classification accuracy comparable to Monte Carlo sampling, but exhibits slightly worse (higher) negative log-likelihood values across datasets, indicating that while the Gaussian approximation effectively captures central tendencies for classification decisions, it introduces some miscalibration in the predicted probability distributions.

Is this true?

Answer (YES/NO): NO